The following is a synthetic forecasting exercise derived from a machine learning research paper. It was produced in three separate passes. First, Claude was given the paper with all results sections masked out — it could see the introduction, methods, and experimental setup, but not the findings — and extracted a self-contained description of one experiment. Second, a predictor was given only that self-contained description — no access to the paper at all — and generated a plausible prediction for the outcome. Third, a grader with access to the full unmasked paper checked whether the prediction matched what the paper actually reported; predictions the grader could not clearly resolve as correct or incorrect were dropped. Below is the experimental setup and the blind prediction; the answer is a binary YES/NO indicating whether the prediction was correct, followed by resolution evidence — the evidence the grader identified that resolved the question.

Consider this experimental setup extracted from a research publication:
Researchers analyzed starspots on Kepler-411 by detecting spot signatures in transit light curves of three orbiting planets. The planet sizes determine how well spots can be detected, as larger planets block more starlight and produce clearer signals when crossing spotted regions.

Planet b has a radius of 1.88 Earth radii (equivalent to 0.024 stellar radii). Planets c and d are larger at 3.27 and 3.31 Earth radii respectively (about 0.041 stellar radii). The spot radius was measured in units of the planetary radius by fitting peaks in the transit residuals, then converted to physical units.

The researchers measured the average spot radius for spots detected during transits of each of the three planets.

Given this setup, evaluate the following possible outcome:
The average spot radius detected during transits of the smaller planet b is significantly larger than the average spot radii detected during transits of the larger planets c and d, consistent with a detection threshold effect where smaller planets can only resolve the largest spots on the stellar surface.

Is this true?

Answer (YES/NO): NO